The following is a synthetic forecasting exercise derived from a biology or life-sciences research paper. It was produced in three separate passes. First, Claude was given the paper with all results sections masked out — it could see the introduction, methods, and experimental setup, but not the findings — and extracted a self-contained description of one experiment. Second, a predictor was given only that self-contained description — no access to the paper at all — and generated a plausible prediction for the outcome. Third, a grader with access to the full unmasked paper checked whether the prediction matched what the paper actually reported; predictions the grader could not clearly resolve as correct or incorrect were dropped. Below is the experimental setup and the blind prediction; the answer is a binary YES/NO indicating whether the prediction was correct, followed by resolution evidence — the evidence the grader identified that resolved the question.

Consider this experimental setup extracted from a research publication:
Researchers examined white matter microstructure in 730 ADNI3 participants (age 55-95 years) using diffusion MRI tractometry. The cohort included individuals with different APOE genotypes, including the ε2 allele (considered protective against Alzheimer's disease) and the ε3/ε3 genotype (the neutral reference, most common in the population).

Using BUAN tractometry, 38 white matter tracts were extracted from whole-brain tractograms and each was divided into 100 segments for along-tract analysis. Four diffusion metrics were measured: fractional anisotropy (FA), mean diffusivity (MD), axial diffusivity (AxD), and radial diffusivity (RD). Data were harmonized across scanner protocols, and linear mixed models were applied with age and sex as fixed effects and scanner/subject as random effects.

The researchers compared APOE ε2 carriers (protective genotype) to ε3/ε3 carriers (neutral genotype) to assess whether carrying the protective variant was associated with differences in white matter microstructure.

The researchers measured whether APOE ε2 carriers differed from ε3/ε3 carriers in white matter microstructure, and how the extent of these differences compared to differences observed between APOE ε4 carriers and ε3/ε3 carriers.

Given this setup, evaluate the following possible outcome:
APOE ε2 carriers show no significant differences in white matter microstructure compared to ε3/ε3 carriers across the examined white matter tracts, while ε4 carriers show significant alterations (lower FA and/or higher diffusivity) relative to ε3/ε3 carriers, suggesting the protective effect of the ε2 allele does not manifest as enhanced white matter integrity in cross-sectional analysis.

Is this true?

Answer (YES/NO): NO